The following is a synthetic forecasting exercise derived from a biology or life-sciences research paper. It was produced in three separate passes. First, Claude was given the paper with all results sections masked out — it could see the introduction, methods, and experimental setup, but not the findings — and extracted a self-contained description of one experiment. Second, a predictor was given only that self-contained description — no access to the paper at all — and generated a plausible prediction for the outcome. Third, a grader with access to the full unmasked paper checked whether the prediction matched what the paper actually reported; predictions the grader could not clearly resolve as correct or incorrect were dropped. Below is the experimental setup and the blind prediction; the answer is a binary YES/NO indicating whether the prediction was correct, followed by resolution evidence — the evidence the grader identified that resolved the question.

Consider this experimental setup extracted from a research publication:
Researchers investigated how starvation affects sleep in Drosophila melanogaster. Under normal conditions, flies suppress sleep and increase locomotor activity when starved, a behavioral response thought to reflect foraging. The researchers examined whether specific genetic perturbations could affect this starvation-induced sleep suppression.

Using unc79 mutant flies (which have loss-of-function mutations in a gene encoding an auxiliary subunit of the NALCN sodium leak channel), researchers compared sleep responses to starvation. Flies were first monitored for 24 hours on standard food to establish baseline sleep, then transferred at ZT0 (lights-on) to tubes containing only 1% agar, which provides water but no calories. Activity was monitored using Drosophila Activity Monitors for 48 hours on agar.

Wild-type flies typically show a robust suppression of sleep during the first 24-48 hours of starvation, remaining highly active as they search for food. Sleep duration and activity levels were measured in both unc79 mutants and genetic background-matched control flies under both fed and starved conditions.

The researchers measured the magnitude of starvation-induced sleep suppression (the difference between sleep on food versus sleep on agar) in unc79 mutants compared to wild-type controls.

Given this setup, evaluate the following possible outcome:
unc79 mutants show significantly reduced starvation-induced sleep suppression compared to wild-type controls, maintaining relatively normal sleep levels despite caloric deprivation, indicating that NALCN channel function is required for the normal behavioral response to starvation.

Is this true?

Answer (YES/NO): YES